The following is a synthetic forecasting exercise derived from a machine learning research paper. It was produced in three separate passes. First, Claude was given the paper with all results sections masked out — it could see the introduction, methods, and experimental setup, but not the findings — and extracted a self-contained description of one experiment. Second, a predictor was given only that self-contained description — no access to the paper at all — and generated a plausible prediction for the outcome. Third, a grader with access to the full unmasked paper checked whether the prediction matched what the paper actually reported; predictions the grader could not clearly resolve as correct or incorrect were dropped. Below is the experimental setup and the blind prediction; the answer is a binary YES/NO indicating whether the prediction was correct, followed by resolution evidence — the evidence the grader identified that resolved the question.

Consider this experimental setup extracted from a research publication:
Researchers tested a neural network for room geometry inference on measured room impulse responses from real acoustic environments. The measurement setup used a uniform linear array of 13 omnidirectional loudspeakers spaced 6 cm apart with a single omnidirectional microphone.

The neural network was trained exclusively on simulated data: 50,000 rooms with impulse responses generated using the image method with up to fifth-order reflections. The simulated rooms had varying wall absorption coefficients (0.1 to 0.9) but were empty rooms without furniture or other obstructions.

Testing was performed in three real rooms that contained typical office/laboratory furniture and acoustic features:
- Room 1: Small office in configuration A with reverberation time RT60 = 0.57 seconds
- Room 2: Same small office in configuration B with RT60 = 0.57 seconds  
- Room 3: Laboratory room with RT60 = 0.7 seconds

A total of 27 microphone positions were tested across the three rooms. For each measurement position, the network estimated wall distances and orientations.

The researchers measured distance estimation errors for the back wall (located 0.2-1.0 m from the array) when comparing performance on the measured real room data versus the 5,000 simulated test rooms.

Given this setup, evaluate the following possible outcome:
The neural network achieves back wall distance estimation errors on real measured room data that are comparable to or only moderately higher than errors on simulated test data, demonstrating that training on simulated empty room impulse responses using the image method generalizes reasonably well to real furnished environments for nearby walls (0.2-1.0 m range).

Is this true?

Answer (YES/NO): YES